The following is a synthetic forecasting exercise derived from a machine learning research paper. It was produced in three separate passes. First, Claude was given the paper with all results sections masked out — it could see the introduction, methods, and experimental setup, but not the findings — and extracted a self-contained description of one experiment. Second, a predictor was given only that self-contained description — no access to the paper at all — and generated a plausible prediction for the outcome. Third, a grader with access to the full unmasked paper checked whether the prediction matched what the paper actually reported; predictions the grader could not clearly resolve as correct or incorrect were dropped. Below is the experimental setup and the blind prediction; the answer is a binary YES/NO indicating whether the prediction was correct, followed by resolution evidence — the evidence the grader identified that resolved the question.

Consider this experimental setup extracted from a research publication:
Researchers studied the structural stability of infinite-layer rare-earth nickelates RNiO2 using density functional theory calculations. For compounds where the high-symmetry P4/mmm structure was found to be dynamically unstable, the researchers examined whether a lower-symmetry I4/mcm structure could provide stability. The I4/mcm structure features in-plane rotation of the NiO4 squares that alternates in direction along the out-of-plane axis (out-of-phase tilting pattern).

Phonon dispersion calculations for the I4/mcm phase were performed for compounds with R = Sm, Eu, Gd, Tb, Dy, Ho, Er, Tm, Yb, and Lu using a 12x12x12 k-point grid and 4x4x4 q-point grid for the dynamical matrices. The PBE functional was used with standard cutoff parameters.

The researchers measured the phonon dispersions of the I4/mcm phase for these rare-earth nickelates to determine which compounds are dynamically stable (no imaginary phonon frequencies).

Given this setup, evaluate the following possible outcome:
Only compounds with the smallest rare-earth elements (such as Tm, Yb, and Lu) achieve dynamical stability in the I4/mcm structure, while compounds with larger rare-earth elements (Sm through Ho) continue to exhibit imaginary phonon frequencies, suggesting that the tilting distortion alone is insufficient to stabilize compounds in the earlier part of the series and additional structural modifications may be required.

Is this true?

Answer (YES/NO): NO